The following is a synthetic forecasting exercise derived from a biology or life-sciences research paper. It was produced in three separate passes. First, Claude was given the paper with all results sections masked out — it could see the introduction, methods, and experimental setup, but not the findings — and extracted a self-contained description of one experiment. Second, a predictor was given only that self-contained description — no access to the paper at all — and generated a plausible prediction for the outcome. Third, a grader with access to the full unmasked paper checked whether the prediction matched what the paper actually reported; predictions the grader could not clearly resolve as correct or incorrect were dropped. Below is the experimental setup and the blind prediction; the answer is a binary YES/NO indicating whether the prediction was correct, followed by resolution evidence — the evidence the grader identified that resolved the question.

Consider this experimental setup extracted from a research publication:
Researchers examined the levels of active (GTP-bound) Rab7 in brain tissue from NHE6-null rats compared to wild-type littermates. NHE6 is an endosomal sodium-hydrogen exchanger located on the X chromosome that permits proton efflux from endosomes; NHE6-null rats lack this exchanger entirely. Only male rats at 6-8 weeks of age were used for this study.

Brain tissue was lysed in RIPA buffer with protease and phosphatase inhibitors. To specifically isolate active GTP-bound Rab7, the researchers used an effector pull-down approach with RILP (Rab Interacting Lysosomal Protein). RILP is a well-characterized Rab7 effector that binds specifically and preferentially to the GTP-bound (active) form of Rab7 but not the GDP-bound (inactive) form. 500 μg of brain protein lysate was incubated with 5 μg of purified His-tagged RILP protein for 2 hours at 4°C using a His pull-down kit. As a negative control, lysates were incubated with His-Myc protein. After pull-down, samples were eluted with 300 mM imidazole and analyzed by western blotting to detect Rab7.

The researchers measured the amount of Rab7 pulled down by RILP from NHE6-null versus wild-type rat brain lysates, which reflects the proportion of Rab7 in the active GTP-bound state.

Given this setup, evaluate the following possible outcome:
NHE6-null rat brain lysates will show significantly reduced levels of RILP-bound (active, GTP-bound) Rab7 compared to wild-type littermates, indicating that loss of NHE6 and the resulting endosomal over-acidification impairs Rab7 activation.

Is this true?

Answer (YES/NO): YES